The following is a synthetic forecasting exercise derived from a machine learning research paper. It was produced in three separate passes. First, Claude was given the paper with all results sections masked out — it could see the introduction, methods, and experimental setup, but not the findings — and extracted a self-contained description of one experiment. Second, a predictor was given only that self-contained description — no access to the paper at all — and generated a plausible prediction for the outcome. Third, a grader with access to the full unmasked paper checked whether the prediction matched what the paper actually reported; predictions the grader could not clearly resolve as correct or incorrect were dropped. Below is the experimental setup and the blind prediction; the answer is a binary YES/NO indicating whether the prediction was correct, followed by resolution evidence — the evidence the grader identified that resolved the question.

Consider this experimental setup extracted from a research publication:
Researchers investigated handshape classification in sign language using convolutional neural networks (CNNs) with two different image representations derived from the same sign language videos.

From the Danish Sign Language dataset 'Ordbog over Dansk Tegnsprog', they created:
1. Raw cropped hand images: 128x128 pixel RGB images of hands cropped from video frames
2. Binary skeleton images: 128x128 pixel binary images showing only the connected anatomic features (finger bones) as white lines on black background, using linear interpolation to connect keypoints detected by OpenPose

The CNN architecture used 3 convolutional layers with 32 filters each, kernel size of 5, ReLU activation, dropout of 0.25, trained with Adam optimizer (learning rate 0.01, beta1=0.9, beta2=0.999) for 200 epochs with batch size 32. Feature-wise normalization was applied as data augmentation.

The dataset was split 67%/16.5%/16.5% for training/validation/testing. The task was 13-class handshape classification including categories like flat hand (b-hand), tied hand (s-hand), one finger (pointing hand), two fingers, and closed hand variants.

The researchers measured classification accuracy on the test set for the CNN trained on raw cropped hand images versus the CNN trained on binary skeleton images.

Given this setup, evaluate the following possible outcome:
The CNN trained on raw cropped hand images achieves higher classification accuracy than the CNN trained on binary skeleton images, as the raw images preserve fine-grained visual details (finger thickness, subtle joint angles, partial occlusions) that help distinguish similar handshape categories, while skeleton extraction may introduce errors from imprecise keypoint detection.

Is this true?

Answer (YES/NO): YES